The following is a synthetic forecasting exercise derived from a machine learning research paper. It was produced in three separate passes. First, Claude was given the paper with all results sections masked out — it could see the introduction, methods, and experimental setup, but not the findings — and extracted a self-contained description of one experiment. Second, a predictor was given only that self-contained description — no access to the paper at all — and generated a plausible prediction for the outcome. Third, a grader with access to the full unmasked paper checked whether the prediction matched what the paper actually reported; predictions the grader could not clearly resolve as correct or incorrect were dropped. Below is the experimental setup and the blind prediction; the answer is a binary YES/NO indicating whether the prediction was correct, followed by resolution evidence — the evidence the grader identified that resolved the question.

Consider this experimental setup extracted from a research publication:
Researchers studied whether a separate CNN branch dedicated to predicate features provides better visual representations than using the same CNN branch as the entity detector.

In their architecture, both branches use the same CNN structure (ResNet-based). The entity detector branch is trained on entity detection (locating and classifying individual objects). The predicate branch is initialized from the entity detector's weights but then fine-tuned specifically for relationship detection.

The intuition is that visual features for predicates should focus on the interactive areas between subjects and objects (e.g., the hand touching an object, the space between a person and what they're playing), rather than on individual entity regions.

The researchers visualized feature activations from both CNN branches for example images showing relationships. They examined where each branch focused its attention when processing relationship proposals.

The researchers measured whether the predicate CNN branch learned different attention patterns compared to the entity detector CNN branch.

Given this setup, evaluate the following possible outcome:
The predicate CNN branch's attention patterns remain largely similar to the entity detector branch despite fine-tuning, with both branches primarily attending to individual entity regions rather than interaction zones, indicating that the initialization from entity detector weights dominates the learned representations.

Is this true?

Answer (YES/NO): NO